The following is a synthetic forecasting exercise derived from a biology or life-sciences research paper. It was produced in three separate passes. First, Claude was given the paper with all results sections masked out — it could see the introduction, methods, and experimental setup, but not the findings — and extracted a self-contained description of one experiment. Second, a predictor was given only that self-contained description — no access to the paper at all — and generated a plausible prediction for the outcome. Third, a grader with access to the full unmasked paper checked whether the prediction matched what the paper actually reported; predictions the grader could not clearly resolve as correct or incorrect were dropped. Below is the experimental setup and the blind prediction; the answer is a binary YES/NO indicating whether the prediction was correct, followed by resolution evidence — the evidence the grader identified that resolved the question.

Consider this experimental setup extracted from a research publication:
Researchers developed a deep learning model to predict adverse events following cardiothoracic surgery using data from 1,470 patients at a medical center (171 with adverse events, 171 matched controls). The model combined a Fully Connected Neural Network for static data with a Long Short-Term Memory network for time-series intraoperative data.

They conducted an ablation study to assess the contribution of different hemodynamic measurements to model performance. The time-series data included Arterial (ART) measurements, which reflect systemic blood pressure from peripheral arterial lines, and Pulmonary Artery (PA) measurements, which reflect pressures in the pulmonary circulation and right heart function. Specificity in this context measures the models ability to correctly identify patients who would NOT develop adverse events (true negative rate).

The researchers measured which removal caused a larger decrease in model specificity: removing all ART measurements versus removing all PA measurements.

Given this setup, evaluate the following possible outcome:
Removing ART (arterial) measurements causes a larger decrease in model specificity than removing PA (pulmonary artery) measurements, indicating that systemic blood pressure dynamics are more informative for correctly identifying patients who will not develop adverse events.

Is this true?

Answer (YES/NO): YES